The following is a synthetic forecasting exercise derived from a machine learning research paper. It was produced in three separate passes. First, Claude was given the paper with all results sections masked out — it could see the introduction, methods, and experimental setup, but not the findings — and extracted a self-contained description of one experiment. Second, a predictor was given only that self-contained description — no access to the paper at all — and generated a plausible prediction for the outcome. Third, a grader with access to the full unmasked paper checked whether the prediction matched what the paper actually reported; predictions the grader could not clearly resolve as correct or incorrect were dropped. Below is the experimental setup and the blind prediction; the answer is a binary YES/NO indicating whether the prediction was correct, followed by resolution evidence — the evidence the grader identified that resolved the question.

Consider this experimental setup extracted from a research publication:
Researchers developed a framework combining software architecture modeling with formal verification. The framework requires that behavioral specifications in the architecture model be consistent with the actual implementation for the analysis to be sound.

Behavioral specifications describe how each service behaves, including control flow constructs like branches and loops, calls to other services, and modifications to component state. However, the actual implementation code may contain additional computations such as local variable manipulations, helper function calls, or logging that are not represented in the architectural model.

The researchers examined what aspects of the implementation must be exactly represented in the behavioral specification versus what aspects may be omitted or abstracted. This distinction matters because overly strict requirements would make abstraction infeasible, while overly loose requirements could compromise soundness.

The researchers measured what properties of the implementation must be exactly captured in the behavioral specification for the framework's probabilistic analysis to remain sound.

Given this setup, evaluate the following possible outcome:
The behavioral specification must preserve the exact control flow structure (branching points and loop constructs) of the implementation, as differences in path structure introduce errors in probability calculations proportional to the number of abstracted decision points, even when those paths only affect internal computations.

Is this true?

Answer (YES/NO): NO